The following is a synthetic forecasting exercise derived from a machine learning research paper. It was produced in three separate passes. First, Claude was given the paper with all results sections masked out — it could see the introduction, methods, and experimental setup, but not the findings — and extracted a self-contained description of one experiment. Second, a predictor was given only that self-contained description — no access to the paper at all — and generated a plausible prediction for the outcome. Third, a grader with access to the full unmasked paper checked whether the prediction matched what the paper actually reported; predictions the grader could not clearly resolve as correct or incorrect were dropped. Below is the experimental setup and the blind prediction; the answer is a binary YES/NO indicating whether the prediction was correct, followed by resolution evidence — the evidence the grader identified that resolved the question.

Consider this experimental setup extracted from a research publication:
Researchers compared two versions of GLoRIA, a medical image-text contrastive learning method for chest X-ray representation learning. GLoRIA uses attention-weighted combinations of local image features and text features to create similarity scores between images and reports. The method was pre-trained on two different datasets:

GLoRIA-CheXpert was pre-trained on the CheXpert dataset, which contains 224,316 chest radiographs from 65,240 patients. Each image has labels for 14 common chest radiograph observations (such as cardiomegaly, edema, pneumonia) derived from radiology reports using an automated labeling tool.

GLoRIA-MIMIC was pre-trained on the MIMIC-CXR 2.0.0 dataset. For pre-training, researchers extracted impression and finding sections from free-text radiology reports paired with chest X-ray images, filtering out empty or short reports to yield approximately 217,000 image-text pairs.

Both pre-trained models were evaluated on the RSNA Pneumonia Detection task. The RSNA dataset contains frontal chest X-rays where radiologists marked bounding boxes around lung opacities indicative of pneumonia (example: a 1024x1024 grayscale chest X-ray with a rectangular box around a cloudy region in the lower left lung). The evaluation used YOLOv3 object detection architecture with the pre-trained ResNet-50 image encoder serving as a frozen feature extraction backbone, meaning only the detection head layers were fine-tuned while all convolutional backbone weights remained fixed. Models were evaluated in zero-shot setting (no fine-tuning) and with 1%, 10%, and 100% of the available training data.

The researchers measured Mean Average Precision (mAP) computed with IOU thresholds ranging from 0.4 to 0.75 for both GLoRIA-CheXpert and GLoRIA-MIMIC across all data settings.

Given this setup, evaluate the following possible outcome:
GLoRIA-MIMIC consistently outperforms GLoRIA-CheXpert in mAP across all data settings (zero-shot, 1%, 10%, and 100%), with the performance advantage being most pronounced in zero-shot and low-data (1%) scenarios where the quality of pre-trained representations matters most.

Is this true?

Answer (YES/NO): NO